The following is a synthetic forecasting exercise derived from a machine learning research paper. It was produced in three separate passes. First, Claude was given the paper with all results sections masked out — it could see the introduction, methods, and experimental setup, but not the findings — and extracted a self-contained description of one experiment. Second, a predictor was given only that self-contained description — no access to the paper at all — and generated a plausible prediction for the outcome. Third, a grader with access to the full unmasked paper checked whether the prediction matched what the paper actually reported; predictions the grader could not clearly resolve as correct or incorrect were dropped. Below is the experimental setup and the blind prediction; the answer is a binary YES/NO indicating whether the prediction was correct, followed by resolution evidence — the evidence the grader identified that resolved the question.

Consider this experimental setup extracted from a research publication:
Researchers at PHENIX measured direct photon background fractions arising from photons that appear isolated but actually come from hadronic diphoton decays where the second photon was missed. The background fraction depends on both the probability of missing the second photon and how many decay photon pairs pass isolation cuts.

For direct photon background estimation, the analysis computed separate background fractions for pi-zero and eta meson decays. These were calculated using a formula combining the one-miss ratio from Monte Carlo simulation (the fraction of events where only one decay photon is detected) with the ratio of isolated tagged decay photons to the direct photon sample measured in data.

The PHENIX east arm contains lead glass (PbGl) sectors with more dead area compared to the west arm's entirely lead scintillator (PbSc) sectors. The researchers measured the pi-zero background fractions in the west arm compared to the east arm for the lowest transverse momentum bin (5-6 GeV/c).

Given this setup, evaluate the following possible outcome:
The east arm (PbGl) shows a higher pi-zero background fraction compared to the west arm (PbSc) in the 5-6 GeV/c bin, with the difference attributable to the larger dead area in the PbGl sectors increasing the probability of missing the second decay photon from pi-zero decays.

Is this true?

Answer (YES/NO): YES